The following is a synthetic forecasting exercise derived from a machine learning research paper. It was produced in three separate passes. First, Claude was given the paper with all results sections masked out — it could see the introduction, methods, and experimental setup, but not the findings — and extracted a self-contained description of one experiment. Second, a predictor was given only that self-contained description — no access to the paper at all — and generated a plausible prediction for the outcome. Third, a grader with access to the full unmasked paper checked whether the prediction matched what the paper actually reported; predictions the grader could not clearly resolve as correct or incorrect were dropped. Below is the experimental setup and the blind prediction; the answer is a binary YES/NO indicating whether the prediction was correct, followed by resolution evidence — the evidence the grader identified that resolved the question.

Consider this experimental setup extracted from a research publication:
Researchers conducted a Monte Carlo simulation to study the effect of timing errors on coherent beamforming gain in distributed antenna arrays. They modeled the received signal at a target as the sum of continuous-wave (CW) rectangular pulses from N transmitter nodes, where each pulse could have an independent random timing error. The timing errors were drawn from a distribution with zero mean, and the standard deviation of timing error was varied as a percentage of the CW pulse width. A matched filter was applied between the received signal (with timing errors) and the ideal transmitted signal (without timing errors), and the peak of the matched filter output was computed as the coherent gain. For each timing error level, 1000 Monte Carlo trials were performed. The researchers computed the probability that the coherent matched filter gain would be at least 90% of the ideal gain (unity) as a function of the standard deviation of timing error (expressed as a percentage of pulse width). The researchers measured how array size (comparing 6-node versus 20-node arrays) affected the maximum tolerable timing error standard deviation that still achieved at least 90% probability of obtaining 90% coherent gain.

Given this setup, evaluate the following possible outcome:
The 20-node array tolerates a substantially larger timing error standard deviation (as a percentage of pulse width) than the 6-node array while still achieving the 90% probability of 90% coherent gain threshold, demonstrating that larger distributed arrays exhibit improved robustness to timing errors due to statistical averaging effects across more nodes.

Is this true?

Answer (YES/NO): NO